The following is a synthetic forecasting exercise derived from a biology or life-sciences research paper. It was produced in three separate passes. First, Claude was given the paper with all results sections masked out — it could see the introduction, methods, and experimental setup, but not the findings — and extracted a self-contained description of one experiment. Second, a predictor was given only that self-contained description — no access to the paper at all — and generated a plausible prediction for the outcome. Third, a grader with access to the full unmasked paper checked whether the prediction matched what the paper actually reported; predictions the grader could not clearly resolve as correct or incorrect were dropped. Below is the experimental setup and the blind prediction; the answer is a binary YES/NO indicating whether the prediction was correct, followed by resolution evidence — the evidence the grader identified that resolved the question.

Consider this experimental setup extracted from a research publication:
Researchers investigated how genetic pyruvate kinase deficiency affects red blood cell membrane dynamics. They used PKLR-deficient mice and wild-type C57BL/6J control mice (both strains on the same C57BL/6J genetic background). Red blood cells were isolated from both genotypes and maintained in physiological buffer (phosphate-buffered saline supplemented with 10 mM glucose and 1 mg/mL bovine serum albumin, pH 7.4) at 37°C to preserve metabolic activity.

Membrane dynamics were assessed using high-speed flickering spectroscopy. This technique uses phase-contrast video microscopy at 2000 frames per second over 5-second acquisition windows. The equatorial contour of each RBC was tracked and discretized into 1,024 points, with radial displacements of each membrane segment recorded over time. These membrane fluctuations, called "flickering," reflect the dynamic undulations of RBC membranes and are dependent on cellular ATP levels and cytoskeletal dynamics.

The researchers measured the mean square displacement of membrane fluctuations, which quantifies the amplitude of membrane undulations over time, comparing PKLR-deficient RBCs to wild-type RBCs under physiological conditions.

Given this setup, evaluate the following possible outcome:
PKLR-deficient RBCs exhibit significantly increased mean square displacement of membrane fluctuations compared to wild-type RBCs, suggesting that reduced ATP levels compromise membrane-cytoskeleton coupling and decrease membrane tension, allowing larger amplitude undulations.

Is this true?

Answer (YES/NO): NO